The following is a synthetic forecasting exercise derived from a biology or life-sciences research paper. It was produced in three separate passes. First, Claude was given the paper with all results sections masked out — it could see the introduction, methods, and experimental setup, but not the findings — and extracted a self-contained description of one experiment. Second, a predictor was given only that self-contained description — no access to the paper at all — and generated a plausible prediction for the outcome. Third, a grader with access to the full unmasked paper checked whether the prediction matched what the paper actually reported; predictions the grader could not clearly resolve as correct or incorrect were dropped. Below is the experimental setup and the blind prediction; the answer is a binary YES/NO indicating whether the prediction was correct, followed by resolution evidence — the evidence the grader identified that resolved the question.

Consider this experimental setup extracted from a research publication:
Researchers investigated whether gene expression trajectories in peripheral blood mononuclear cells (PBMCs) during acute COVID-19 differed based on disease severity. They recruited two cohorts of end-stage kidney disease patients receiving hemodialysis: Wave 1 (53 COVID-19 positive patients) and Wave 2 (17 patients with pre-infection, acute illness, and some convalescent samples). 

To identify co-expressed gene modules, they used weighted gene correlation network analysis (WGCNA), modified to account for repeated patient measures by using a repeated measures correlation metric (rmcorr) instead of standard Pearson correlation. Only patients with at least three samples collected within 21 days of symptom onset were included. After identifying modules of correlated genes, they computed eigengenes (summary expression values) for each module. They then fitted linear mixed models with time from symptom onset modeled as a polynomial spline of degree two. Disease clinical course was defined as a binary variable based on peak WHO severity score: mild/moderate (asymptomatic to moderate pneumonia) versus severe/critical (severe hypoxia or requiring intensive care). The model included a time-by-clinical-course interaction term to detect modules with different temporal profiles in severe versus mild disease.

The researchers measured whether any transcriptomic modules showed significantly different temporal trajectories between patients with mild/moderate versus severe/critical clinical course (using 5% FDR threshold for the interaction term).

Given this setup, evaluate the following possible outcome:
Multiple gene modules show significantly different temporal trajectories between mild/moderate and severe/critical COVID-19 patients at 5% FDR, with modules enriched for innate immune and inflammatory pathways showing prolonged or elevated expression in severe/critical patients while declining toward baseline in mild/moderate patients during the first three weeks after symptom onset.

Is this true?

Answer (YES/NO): NO